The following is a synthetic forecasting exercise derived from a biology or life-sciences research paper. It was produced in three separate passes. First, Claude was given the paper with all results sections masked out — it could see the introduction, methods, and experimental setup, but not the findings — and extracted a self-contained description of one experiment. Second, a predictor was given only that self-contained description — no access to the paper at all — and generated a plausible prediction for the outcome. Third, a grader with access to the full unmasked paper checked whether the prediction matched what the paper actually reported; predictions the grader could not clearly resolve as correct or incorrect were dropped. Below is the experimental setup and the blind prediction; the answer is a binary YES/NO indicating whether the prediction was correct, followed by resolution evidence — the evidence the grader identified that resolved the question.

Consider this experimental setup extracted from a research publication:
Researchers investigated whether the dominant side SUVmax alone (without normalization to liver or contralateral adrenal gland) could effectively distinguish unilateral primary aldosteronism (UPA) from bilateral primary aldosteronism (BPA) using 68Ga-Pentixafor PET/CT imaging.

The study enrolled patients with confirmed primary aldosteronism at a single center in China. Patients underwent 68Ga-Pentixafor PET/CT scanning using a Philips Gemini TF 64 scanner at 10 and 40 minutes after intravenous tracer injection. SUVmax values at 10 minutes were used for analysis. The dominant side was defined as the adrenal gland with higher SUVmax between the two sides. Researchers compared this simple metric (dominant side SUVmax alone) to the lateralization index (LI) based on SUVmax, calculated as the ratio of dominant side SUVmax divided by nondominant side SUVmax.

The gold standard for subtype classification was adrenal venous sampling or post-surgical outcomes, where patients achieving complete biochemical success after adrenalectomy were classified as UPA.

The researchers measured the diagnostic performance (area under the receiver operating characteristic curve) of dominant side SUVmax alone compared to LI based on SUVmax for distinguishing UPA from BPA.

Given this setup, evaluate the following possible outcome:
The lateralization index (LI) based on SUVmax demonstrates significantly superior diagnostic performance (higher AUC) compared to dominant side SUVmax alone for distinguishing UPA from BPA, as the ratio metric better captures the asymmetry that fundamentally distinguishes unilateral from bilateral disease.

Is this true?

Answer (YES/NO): YES